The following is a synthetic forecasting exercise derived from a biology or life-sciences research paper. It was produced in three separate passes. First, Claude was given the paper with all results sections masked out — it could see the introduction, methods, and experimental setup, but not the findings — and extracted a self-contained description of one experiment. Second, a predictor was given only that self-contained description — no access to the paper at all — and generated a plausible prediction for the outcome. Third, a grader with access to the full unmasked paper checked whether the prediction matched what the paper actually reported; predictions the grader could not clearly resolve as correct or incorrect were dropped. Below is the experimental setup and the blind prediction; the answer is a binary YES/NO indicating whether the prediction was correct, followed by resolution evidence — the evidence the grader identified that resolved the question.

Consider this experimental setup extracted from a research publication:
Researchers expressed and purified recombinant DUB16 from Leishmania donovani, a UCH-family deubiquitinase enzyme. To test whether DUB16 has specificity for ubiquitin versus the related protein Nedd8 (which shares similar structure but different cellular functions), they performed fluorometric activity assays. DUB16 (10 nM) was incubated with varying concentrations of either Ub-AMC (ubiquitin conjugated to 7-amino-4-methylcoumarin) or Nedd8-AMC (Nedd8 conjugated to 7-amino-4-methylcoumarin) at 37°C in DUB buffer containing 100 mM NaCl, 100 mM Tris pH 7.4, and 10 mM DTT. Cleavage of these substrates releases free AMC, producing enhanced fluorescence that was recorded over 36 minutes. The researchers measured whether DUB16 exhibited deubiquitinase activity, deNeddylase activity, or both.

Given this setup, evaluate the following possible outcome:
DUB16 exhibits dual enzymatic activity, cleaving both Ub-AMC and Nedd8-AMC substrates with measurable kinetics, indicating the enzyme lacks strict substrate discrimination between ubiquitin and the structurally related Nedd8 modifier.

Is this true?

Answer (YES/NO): YES